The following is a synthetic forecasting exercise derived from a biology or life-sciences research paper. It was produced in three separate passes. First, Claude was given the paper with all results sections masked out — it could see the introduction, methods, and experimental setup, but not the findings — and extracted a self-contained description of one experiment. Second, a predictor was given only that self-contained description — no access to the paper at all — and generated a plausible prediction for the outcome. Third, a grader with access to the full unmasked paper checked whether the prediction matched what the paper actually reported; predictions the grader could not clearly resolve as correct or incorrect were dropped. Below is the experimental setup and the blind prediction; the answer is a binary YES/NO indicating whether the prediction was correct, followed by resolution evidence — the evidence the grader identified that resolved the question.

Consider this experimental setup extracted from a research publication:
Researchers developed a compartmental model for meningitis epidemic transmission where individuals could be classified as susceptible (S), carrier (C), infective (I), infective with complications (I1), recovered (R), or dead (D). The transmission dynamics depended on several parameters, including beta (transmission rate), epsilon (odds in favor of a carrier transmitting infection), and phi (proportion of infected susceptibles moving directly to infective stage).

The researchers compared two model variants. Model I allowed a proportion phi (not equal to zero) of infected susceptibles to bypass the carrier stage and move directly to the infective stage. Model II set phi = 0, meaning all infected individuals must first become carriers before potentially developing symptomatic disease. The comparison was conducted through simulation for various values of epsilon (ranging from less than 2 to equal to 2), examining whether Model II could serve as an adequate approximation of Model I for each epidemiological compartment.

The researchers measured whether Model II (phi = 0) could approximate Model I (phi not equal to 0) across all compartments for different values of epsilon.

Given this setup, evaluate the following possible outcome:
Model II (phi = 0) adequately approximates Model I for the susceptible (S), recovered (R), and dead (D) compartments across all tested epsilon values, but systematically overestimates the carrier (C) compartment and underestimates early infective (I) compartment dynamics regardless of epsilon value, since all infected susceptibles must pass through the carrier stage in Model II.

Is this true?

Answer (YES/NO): NO